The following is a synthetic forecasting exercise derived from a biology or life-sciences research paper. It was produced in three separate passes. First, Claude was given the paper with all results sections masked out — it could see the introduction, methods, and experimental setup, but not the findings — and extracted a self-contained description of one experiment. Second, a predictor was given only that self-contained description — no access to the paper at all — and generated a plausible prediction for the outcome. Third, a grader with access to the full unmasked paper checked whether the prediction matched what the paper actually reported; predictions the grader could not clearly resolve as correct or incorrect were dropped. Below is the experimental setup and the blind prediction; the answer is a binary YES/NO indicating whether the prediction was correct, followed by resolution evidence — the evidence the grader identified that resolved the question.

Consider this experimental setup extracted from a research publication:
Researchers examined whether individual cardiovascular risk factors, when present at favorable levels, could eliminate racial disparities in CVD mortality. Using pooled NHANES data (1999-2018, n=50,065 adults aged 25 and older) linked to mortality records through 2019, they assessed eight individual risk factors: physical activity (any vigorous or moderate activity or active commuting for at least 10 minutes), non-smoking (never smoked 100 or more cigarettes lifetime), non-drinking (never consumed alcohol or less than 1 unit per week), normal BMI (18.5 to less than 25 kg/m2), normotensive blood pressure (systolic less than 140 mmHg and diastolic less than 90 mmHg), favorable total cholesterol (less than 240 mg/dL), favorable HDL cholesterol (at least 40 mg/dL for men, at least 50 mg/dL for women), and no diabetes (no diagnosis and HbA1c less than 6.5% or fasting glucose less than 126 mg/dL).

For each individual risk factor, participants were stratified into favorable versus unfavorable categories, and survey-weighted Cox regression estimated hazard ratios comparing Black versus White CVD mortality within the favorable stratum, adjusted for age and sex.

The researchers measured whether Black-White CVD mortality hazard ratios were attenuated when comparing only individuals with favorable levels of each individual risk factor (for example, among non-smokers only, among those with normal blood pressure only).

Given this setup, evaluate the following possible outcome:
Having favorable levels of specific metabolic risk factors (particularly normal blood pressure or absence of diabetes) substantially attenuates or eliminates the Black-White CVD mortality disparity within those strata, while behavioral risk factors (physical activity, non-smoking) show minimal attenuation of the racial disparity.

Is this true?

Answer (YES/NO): NO